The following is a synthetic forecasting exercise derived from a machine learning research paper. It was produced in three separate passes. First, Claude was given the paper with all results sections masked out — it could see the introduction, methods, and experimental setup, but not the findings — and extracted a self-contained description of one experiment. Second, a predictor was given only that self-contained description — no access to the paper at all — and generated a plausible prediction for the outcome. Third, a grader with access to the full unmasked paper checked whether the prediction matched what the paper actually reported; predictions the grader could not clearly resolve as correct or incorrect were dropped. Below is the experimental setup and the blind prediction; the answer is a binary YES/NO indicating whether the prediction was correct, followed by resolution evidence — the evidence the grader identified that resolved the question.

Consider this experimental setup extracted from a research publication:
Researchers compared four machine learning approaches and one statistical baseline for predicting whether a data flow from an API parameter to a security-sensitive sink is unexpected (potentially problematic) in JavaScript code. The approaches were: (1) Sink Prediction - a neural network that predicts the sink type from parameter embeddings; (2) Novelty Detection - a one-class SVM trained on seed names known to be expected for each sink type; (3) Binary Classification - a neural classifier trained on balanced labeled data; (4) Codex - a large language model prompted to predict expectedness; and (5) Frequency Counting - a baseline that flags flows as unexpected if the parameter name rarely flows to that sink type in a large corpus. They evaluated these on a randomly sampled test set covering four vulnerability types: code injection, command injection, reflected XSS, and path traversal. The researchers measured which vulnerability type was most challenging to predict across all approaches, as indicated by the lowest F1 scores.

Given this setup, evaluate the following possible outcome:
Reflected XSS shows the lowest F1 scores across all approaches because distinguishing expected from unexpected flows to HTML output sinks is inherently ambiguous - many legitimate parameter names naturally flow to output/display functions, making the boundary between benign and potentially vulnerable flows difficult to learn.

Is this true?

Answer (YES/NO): NO